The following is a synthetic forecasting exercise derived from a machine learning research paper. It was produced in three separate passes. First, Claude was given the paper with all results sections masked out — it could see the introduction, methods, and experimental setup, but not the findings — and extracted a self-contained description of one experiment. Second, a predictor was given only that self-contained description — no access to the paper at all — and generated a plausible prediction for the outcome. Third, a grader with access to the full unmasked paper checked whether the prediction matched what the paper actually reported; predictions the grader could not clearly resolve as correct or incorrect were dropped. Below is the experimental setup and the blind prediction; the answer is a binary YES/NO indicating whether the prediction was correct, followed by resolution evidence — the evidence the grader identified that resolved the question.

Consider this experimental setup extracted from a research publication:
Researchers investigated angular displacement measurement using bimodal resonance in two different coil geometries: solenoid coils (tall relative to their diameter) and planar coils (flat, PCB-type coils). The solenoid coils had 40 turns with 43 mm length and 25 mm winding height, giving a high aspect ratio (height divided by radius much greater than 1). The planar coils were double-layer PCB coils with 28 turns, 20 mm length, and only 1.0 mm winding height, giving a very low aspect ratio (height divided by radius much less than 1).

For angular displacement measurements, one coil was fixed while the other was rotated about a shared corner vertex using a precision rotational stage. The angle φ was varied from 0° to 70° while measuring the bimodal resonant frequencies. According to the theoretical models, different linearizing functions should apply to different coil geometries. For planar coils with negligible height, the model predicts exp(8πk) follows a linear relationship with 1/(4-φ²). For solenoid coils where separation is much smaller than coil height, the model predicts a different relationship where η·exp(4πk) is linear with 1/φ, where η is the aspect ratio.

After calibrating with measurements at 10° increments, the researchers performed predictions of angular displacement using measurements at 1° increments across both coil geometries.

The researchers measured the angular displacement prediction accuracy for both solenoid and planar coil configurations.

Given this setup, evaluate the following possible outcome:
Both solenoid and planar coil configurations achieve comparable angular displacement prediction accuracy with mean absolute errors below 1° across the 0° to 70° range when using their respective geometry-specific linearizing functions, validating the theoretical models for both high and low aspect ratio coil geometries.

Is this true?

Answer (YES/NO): NO